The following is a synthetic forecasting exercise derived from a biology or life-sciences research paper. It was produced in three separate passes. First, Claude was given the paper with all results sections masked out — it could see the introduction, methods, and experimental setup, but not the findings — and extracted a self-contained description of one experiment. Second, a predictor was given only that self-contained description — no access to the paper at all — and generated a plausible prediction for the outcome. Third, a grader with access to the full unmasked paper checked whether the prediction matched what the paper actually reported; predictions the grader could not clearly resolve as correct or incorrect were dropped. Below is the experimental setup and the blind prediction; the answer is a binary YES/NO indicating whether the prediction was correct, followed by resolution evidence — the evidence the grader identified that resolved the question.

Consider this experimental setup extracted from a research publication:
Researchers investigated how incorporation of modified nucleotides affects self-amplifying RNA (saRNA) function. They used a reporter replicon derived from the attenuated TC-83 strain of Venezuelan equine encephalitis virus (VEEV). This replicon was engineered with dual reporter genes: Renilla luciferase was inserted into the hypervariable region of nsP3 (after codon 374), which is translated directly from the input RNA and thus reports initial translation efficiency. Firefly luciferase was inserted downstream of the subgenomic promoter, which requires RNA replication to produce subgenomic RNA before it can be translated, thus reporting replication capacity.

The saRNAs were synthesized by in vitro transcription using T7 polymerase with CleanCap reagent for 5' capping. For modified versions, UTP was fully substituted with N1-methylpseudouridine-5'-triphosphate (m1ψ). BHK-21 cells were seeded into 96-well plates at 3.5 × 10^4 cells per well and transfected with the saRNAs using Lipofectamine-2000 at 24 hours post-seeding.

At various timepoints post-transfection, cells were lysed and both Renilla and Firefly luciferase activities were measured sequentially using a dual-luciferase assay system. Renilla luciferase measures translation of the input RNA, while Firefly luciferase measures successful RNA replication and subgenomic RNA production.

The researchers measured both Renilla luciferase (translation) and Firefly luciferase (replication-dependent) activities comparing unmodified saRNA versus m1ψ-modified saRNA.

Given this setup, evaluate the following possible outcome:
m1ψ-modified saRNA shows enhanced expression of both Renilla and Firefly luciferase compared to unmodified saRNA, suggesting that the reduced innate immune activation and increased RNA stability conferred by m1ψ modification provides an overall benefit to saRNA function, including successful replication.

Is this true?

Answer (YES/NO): NO